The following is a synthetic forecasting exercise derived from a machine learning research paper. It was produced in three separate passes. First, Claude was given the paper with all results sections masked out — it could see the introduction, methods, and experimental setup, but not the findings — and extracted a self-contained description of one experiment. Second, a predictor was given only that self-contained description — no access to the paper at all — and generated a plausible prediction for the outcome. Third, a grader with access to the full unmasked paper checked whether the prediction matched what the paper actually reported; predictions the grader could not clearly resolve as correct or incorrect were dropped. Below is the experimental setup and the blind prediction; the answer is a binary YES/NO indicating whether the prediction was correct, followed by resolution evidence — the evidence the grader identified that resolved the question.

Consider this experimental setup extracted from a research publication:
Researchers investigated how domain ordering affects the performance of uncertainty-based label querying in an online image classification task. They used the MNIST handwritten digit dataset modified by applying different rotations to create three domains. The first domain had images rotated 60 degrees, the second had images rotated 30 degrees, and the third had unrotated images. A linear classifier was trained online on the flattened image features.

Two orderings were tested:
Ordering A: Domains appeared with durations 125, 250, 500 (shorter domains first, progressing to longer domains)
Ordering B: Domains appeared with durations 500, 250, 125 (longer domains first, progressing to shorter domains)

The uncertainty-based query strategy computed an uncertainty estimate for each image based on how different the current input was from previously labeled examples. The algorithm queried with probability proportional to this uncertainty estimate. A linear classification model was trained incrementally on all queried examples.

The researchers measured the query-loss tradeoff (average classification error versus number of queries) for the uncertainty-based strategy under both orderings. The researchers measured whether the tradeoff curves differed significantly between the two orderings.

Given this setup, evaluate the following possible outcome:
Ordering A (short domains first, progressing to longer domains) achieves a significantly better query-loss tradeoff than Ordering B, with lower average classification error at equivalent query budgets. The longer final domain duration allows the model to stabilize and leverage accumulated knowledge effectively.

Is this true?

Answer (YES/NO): NO